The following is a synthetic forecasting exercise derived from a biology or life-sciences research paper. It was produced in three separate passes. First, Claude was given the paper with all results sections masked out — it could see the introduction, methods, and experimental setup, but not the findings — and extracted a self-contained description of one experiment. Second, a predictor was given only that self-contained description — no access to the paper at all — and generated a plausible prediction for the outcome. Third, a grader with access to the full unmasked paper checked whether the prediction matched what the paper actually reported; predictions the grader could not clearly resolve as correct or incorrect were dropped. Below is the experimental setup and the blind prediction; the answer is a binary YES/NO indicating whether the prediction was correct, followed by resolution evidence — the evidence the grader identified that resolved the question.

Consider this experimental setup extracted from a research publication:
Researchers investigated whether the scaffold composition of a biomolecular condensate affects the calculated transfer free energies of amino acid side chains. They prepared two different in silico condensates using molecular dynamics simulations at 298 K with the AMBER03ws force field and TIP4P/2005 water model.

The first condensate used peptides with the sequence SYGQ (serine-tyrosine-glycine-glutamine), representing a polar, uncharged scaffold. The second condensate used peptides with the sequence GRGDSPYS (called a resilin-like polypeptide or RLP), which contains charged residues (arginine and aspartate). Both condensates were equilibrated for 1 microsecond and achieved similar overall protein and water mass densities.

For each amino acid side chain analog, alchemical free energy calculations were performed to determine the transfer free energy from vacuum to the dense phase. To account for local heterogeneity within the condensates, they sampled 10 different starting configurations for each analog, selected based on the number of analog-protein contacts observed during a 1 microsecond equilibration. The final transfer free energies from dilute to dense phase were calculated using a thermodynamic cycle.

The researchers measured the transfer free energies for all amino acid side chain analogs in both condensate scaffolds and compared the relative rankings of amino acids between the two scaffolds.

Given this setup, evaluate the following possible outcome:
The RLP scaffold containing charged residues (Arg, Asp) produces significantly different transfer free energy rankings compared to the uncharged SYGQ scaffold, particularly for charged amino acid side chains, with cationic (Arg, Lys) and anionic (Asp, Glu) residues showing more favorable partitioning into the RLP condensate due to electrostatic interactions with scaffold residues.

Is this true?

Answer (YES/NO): NO